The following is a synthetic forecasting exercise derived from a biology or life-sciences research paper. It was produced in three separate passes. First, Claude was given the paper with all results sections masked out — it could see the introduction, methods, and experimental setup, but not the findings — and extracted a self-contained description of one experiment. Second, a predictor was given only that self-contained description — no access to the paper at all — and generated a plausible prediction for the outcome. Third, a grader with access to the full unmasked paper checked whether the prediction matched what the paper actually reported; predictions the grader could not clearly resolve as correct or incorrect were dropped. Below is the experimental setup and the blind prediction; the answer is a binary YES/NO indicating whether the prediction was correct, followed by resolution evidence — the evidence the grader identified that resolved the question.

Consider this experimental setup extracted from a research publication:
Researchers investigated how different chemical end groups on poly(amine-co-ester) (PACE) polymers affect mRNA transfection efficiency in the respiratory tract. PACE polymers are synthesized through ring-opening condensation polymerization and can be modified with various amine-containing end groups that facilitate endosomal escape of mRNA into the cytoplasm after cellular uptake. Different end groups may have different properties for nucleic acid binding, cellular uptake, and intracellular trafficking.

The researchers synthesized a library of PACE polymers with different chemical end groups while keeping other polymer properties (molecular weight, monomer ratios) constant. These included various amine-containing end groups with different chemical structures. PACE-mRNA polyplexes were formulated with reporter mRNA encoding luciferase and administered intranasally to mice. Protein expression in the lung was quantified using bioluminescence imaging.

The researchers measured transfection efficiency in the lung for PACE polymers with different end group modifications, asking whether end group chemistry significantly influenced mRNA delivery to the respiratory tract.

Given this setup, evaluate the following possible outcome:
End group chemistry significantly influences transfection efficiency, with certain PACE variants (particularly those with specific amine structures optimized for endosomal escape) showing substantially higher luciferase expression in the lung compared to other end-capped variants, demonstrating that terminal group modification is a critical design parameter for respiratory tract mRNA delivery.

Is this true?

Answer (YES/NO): YES